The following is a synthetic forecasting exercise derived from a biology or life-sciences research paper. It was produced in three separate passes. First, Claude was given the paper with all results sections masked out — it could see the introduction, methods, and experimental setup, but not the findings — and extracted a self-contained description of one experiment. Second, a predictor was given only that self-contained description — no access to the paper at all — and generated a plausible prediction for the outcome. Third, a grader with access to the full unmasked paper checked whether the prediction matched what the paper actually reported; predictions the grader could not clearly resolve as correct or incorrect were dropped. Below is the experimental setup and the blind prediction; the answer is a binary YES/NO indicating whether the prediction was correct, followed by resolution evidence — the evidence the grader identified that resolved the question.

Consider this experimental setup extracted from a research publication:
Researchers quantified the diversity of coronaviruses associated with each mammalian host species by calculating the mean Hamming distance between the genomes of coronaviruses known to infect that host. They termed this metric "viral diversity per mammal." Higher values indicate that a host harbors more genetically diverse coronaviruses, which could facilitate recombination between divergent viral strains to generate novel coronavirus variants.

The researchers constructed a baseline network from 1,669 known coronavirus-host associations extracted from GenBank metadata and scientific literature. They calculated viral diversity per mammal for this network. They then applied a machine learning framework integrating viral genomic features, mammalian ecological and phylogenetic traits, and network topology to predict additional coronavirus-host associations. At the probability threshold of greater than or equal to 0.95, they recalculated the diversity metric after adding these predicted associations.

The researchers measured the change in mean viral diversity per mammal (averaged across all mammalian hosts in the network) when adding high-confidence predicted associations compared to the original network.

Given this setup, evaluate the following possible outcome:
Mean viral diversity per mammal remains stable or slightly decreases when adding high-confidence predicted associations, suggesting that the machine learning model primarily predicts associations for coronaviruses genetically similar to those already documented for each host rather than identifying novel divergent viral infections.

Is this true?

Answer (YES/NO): NO